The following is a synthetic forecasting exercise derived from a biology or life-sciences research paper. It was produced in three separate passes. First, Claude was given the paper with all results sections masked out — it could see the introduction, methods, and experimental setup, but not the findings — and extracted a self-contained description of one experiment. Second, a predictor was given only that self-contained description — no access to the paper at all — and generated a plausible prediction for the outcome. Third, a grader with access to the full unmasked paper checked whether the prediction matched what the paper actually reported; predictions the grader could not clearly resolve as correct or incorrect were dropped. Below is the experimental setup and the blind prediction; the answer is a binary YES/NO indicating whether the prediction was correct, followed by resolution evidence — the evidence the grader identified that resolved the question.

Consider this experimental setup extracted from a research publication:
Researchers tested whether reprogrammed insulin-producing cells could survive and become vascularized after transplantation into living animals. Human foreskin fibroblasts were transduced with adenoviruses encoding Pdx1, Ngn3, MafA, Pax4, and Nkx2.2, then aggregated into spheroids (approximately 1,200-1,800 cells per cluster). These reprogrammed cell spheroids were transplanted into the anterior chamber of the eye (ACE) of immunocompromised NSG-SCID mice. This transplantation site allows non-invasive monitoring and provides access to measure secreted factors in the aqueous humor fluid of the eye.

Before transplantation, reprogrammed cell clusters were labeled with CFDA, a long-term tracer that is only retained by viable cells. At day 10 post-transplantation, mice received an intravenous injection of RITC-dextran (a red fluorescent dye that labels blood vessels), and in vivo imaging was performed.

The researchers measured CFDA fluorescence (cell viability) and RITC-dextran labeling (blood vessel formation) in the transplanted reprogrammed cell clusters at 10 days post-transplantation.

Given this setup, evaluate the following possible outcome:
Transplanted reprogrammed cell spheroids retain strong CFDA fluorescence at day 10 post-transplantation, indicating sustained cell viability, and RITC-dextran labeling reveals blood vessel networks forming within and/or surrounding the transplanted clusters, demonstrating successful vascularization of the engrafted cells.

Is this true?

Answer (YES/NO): YES